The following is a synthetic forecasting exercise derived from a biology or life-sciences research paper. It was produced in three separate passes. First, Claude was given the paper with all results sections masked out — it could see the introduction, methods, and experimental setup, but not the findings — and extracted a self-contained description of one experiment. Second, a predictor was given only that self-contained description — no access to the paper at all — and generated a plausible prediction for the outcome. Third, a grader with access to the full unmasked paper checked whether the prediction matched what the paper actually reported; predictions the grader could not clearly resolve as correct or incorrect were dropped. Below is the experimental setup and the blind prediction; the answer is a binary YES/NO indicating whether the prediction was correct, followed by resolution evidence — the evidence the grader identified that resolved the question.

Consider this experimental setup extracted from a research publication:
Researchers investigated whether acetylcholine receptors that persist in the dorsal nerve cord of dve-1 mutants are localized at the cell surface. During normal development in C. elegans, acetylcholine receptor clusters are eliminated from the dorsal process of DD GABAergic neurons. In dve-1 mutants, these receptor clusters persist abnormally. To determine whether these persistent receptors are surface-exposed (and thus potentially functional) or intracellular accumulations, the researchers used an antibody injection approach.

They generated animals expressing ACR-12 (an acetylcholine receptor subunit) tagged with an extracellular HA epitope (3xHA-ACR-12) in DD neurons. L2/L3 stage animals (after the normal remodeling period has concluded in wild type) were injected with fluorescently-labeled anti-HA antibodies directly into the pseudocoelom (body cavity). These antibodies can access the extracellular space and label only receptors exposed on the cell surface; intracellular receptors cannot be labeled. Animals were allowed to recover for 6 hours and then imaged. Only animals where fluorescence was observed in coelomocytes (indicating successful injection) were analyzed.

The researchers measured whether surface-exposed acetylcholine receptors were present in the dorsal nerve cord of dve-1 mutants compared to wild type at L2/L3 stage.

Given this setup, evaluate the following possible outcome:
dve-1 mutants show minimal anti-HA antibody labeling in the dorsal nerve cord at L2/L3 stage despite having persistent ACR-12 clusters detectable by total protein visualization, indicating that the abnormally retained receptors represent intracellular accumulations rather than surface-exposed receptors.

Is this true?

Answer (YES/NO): NO